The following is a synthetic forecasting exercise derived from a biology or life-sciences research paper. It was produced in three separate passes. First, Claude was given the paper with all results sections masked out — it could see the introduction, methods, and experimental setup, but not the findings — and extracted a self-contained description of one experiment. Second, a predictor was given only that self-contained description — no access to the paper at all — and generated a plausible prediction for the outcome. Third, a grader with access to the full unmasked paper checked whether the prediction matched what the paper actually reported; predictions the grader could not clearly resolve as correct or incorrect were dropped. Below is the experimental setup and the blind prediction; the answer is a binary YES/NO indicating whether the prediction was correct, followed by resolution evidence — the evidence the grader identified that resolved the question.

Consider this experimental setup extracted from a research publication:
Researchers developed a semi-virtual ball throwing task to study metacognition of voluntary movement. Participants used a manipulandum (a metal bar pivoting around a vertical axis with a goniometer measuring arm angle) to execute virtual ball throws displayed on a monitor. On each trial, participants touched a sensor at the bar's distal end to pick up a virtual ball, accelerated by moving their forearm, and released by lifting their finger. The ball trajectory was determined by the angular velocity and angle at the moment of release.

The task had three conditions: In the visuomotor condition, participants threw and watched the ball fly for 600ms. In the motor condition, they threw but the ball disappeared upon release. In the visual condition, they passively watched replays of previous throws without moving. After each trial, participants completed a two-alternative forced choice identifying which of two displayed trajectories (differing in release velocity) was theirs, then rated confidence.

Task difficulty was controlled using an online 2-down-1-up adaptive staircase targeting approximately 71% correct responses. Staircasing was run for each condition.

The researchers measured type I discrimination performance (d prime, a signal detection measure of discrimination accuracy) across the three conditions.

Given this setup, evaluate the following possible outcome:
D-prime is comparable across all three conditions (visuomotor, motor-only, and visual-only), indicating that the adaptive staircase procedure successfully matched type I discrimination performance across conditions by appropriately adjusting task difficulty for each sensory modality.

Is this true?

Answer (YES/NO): NO